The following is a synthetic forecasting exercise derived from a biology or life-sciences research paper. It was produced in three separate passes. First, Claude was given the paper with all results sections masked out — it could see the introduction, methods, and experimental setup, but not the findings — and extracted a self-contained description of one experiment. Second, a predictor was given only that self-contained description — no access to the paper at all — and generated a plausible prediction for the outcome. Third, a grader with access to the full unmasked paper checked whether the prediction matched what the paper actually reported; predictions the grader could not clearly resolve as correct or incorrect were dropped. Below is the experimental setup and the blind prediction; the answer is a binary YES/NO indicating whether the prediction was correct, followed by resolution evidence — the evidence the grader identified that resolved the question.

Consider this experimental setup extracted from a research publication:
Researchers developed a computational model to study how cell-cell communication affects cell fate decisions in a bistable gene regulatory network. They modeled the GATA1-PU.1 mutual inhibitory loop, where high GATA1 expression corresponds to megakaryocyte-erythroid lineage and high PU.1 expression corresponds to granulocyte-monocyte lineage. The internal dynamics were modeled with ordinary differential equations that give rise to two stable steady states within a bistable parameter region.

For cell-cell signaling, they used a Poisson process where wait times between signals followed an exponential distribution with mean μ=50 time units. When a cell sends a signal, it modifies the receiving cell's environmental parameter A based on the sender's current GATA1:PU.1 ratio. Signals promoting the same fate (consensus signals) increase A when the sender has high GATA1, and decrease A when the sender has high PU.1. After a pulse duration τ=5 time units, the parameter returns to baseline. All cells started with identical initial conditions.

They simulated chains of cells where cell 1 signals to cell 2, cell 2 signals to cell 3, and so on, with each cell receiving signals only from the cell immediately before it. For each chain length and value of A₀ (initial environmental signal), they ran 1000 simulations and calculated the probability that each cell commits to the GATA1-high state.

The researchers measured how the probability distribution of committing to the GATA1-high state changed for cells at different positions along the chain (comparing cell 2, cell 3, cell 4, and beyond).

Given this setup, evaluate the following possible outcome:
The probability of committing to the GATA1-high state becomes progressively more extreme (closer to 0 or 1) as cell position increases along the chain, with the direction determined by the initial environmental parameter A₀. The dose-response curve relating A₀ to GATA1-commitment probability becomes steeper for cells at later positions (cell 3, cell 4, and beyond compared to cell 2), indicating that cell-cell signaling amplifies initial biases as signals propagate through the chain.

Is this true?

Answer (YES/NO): YES